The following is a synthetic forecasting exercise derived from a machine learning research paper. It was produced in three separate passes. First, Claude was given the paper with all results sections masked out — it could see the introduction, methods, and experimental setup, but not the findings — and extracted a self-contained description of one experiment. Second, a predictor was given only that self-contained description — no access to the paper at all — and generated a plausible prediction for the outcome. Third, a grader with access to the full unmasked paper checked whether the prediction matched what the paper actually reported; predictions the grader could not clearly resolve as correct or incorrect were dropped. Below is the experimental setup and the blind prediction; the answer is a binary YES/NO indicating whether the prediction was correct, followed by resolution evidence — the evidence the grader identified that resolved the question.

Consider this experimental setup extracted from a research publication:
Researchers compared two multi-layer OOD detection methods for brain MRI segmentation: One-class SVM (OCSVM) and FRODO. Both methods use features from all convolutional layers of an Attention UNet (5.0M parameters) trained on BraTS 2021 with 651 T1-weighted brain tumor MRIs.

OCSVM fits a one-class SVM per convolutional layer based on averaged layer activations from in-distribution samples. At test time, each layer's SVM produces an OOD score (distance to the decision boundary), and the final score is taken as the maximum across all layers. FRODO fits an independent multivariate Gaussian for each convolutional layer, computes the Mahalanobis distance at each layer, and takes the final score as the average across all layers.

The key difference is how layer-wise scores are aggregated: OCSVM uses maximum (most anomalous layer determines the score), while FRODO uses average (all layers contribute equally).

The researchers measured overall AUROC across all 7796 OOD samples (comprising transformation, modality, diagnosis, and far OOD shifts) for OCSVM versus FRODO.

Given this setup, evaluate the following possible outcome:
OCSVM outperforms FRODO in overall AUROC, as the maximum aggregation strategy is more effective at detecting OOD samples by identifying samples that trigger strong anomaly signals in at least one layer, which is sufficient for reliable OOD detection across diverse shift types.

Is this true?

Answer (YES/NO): NO